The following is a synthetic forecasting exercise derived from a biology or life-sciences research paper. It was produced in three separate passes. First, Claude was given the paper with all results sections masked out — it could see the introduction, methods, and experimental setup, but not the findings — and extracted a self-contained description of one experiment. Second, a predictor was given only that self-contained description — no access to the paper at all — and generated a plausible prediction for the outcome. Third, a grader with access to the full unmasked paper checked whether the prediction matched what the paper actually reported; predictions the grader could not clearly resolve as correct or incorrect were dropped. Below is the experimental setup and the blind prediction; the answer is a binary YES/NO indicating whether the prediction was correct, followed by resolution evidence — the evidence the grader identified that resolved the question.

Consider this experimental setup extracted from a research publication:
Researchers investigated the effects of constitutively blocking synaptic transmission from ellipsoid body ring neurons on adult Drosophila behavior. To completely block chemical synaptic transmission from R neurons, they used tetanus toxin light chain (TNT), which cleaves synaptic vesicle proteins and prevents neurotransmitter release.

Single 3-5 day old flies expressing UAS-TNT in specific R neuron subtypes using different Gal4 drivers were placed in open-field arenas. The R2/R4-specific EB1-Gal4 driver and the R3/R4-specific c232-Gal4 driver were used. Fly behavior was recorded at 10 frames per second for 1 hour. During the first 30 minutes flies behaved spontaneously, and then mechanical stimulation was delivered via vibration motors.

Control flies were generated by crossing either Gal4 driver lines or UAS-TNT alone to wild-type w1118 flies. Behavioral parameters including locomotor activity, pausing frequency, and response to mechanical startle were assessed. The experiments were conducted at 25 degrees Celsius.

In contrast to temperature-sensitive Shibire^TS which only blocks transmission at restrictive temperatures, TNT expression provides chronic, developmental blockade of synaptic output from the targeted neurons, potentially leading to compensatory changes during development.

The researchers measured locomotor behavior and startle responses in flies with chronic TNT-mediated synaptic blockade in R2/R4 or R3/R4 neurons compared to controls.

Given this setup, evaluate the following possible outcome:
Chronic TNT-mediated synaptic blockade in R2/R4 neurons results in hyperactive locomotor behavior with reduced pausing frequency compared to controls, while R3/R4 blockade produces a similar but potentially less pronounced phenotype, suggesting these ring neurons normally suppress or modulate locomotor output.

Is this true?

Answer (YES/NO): NO